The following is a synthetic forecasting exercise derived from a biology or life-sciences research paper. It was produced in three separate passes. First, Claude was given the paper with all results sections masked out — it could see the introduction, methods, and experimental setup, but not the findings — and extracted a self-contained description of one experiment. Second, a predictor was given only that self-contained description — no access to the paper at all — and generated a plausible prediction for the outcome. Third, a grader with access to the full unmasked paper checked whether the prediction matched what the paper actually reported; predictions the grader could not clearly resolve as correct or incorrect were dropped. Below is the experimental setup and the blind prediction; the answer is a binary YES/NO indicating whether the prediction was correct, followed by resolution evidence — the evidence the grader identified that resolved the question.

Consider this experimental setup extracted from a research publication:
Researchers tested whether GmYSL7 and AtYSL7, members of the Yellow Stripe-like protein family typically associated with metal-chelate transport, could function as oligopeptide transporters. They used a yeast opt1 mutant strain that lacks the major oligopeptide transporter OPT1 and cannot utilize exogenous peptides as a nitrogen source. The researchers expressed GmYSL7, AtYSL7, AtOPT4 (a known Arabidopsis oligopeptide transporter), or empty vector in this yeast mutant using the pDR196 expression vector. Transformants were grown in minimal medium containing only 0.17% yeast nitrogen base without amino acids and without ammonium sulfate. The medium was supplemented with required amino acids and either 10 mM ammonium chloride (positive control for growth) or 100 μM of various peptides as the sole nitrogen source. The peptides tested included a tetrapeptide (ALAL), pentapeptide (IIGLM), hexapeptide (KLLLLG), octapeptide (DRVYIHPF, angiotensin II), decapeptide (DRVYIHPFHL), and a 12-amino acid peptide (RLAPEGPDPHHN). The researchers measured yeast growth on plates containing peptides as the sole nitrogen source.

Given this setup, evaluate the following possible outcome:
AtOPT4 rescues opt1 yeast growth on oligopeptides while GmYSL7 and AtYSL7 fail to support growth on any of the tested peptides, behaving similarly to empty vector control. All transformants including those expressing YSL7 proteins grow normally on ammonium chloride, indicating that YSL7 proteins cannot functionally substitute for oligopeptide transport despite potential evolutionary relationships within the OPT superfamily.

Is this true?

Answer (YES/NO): NO